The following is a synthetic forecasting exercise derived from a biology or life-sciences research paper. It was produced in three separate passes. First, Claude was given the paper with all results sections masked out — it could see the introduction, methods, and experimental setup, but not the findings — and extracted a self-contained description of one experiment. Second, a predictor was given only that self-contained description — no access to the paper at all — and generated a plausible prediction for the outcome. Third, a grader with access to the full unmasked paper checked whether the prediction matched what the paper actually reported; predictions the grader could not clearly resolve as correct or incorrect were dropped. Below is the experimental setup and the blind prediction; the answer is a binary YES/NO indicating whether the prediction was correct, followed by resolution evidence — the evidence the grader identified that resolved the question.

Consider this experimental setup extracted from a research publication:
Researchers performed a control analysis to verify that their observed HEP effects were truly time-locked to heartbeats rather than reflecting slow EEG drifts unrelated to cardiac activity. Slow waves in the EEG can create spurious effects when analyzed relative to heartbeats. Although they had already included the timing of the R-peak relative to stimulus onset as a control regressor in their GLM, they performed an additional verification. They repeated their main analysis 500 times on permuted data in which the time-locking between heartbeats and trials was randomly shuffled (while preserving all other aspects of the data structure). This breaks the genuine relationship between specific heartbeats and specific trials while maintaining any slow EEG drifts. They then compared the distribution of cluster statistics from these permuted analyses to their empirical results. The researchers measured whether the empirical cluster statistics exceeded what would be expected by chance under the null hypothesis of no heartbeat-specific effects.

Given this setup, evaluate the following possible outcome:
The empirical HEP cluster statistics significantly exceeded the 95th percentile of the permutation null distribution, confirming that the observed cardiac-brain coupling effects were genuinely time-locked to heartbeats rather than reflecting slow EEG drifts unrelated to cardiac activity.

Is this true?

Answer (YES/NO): YES